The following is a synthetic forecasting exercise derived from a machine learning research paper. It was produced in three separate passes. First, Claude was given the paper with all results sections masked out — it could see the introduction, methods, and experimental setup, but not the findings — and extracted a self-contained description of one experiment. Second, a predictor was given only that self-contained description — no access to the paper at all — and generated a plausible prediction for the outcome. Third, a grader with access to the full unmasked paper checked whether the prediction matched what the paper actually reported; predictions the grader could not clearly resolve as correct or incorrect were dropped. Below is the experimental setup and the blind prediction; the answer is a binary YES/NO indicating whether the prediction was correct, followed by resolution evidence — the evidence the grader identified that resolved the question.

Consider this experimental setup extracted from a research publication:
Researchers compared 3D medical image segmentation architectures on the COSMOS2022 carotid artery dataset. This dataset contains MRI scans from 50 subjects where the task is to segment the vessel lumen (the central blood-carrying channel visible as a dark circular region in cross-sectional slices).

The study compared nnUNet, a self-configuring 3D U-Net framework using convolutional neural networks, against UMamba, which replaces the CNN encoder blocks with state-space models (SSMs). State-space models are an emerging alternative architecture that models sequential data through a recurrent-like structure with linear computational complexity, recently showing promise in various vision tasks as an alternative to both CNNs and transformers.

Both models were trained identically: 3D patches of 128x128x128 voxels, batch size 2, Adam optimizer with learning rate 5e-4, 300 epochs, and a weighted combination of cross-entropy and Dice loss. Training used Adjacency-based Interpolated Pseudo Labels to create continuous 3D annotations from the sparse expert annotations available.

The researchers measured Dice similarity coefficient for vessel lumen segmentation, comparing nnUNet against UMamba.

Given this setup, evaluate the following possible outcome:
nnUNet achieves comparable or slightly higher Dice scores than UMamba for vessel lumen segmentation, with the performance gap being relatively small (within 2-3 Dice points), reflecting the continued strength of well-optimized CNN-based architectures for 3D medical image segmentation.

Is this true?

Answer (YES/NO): NO